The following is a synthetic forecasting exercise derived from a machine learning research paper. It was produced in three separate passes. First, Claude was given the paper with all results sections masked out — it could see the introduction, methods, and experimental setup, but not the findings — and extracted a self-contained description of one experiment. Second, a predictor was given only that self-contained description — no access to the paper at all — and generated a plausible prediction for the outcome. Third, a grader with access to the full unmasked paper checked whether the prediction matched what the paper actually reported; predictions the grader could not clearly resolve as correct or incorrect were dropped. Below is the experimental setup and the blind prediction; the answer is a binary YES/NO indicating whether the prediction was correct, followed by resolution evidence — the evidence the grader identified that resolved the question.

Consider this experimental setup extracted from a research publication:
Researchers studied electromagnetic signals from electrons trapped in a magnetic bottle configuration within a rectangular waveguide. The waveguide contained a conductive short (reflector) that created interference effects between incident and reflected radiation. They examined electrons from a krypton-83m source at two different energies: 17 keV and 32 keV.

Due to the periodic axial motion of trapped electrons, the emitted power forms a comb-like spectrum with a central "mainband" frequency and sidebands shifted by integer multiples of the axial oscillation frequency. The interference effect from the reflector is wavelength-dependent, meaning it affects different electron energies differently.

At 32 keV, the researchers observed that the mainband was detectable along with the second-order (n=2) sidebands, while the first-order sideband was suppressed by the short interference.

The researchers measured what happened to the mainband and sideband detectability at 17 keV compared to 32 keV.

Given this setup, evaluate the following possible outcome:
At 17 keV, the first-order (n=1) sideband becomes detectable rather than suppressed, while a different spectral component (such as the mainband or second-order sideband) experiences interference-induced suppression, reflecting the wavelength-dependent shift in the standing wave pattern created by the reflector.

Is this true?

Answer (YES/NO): YES